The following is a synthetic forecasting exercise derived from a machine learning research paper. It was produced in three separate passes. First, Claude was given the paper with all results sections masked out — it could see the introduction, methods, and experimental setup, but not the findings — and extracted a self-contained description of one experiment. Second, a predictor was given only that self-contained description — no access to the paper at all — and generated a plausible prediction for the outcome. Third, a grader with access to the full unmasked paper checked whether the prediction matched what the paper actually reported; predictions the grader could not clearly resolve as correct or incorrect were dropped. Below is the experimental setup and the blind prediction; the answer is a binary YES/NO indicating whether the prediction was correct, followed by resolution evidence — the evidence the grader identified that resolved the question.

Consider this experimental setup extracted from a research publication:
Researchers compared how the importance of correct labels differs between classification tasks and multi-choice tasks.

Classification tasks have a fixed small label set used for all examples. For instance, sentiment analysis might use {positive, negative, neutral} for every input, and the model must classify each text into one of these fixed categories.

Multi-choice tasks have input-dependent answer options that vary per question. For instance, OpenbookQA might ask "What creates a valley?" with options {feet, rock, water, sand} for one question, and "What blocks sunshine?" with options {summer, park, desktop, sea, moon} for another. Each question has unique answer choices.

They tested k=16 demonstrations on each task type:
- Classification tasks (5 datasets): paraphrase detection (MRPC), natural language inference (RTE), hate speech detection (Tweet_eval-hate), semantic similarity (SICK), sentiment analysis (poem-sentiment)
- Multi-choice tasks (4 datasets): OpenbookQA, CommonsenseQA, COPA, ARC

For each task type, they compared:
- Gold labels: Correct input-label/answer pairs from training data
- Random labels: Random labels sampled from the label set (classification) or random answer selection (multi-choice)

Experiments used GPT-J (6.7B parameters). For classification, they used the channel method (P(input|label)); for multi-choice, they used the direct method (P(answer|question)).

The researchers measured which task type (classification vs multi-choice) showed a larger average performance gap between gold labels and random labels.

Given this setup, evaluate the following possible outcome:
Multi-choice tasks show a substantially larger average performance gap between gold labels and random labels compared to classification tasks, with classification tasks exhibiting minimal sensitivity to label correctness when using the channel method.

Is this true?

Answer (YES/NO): NO